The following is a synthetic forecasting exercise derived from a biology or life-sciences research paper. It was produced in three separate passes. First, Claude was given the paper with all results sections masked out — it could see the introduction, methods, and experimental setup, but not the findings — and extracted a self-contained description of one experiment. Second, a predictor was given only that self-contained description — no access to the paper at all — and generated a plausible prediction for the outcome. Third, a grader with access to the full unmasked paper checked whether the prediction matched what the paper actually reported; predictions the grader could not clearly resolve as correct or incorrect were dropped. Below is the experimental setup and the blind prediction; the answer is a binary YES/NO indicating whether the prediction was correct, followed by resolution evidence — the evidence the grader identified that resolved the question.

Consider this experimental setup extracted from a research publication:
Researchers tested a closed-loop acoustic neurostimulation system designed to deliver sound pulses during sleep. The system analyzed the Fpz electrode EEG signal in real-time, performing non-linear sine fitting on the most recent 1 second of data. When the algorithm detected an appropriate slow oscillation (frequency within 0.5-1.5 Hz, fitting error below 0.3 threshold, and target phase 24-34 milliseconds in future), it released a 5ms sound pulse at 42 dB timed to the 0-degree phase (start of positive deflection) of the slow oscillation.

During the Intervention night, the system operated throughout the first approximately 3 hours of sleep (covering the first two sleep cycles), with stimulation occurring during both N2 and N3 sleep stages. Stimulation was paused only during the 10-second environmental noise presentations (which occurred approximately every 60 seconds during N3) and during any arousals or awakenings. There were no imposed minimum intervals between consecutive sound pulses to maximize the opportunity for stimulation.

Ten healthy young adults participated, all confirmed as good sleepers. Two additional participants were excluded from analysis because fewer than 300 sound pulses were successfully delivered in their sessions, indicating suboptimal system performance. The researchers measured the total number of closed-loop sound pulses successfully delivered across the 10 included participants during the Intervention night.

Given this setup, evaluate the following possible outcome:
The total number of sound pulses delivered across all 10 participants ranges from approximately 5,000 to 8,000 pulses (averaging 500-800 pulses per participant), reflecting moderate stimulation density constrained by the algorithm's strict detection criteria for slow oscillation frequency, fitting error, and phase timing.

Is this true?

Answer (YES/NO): YES